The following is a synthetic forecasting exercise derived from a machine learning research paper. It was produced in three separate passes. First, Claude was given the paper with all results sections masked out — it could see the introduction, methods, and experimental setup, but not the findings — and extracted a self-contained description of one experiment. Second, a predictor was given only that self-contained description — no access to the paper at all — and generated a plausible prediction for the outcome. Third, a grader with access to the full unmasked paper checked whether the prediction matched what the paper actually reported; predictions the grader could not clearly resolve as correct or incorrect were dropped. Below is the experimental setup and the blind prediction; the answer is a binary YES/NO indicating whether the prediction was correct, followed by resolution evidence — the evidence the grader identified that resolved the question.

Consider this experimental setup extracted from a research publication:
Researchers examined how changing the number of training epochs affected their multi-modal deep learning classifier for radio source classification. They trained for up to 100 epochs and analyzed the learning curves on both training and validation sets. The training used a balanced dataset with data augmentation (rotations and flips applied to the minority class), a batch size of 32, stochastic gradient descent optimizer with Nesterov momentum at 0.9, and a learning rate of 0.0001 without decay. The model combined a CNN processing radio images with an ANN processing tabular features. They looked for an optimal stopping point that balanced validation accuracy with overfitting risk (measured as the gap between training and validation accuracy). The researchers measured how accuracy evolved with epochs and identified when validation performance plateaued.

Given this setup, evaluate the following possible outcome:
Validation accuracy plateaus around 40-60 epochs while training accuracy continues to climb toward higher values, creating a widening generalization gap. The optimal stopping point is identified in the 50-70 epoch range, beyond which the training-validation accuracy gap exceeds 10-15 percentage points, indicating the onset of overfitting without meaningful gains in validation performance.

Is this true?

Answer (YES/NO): NO